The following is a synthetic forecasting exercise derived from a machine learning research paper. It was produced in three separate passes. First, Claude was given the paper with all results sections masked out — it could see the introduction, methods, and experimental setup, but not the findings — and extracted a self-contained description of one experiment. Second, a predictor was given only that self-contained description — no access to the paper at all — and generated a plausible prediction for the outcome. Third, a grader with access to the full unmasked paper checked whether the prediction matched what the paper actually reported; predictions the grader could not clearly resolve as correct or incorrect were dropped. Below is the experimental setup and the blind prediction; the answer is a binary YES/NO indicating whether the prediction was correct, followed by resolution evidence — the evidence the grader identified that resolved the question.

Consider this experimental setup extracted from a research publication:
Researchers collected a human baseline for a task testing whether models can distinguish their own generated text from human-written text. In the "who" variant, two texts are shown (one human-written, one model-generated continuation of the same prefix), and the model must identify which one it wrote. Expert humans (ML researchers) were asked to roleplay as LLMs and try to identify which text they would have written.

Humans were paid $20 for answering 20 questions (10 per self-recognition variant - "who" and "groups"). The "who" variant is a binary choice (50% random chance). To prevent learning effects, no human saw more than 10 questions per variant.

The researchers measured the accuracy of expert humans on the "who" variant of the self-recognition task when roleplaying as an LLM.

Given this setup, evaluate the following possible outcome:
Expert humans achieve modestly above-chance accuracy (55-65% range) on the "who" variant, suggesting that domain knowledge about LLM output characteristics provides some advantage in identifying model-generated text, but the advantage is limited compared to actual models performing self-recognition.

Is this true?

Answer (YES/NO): NO